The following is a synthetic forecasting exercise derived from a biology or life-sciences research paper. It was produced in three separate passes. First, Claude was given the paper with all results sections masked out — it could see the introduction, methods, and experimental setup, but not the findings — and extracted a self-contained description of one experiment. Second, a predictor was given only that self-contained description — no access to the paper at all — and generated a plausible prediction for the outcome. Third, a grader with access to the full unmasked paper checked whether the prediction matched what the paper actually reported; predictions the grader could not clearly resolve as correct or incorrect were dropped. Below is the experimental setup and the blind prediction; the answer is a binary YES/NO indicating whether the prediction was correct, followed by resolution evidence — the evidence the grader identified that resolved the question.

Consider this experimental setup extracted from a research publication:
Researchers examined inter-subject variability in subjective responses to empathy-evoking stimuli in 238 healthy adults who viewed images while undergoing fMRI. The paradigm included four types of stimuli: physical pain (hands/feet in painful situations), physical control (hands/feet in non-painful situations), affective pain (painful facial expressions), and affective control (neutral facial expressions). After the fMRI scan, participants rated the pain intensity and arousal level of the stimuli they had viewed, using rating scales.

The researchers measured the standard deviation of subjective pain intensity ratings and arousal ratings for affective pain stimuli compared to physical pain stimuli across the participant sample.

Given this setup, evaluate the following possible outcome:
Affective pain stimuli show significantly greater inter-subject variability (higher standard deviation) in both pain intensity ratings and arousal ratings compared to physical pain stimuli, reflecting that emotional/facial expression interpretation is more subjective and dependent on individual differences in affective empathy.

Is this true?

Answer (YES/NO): YES